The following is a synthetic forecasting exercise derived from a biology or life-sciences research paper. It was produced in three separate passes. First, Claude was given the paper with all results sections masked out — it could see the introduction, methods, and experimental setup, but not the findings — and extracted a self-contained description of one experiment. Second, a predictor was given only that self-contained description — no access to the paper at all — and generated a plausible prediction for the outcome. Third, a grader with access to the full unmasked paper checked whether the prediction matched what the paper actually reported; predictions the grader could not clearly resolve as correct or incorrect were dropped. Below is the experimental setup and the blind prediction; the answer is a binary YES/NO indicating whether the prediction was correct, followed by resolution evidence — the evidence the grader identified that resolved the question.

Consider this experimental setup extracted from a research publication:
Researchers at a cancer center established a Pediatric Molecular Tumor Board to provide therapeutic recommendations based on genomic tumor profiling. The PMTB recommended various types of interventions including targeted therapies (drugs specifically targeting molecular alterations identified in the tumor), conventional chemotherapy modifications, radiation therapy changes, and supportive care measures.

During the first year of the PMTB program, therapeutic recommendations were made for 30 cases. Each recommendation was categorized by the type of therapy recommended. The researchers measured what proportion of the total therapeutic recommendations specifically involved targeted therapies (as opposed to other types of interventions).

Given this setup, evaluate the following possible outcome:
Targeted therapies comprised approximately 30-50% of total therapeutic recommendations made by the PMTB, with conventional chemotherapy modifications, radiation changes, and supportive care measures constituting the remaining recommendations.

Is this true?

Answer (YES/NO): NO